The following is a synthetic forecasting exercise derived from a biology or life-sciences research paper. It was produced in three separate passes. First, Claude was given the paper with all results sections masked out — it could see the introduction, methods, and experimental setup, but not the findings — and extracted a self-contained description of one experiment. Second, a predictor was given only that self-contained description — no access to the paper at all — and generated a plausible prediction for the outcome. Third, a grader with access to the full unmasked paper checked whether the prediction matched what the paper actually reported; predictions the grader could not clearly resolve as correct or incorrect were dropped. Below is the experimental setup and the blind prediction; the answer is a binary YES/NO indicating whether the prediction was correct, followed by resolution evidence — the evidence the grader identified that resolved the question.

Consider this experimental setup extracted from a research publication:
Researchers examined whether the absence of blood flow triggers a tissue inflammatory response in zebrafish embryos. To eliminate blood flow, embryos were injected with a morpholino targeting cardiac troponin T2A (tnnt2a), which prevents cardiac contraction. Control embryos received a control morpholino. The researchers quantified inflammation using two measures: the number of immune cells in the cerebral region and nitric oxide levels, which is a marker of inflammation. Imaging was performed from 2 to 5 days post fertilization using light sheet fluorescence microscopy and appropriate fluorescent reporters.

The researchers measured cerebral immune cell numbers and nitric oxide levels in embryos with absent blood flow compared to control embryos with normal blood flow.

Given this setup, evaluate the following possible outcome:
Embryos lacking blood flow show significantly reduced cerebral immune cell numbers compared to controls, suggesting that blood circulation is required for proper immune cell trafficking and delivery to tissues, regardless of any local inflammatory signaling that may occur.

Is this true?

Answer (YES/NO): NO